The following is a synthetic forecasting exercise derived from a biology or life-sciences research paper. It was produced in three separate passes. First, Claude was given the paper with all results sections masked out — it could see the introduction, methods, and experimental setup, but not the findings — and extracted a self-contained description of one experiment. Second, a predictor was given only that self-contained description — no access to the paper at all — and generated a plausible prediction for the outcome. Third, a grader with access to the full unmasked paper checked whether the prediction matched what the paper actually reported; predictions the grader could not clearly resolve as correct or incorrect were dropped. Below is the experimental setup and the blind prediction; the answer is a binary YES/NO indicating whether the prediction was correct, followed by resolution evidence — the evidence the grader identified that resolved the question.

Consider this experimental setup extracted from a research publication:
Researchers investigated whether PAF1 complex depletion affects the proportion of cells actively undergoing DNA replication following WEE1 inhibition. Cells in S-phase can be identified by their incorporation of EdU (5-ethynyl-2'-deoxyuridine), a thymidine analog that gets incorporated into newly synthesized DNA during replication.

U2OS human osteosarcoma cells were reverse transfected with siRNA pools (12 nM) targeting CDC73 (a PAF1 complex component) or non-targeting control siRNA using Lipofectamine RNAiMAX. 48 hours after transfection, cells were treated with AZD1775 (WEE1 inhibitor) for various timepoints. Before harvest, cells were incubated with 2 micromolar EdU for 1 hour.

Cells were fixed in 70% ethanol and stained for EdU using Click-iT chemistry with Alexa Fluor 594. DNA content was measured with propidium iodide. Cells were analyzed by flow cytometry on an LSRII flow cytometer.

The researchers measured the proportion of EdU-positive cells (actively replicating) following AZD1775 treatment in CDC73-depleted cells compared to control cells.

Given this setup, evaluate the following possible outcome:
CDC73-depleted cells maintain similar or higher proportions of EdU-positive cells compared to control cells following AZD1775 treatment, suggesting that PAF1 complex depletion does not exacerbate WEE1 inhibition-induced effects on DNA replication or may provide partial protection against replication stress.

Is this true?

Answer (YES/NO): YES